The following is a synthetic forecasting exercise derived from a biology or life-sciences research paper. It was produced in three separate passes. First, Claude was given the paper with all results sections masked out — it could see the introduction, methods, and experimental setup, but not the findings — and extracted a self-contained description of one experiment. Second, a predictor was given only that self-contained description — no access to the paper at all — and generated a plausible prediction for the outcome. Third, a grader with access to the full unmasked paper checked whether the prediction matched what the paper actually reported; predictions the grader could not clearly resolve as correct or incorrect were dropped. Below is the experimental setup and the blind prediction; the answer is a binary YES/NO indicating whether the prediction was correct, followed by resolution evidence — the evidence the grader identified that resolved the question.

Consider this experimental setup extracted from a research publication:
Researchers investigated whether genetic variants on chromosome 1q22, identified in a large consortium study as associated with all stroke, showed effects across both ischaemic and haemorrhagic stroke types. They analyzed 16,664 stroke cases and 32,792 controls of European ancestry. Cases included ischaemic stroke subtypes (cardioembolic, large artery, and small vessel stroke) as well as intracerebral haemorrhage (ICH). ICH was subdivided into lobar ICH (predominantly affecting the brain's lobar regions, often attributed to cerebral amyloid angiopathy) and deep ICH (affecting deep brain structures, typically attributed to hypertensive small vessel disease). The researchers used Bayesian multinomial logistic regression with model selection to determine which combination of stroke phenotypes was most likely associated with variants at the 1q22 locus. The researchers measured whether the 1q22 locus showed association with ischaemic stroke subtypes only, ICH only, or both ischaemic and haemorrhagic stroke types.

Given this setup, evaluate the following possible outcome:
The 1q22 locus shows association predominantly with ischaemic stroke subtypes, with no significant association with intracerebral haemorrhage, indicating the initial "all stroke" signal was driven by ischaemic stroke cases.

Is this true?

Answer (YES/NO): NO